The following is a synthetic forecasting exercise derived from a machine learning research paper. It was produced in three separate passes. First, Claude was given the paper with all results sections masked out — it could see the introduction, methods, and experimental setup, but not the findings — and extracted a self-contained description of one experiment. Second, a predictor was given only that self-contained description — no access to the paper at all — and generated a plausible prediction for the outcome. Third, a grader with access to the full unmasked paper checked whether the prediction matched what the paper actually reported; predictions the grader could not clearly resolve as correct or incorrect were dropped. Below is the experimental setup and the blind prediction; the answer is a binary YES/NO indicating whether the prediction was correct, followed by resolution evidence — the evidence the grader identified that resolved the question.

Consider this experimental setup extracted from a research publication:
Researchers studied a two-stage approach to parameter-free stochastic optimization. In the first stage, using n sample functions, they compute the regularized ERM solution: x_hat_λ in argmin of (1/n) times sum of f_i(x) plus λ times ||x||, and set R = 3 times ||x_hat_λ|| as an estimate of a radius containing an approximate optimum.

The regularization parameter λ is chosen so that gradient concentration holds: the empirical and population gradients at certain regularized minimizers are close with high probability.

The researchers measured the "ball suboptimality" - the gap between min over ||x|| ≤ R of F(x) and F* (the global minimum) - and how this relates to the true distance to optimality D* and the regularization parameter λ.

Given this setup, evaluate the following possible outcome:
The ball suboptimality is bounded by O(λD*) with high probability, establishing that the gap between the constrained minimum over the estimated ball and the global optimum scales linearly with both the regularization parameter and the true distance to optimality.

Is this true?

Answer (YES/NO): YES